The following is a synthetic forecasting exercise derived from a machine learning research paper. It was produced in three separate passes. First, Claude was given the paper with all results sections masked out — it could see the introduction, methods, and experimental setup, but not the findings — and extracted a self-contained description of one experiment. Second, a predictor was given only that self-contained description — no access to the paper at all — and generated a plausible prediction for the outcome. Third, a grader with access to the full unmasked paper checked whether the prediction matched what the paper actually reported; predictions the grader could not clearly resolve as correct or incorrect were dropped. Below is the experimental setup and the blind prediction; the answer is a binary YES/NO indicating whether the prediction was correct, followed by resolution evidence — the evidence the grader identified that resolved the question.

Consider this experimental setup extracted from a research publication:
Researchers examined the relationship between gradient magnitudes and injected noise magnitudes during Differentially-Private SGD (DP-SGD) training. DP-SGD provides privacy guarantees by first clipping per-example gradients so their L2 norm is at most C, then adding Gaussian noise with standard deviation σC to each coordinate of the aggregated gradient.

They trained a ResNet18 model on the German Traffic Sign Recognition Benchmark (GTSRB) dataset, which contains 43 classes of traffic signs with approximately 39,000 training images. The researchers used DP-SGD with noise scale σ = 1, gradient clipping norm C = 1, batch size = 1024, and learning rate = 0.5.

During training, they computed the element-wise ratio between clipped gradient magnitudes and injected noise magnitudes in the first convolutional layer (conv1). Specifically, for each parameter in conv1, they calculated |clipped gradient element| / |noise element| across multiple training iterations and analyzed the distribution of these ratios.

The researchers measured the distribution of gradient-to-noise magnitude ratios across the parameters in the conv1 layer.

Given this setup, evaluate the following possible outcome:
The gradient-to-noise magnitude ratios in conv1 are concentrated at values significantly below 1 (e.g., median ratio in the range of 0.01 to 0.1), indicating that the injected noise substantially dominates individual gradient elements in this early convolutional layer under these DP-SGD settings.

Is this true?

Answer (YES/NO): YES